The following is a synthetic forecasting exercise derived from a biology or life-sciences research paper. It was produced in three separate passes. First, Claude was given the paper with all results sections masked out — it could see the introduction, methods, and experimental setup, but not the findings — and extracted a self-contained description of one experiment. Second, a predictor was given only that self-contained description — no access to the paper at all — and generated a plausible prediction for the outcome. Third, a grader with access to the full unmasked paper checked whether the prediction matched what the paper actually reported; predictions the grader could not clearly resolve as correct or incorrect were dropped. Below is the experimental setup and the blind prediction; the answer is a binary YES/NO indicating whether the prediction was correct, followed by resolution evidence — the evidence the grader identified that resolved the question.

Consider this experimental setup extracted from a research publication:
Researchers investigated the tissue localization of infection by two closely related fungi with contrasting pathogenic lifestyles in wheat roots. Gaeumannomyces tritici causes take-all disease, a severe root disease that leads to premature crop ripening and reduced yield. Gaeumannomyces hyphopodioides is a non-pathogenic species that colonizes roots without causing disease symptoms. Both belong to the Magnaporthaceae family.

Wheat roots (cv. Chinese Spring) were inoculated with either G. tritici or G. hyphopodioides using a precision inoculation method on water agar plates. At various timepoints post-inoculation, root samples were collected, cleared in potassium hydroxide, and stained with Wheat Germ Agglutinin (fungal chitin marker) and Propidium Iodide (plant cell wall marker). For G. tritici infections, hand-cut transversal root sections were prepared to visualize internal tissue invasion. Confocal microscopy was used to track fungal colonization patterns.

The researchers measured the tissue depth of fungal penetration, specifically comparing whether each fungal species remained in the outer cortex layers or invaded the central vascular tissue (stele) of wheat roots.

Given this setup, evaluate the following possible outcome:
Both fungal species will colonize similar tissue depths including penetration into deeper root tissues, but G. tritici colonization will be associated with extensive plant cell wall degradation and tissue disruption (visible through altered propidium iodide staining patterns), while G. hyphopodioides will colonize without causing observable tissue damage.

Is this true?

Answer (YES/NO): NO